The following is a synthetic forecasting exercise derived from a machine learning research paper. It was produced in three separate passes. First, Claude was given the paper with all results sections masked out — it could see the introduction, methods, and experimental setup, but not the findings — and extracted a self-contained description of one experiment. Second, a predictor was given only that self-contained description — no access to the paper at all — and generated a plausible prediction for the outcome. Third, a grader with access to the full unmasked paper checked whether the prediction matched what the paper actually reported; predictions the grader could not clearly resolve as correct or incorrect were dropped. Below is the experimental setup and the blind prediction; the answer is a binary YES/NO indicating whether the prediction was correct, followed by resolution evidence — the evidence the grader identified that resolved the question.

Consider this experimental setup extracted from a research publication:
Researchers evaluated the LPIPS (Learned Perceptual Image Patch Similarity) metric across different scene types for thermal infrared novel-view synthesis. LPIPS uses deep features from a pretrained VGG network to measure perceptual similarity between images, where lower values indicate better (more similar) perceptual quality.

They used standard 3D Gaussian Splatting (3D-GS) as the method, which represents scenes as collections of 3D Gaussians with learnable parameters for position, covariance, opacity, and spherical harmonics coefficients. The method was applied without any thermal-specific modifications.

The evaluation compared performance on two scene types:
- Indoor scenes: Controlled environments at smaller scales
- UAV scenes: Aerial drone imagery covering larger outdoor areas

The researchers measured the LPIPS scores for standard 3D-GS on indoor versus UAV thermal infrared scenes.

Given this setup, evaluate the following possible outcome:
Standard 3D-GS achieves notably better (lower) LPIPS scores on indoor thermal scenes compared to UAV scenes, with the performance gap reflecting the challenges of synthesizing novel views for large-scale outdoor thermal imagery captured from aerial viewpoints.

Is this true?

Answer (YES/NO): NO